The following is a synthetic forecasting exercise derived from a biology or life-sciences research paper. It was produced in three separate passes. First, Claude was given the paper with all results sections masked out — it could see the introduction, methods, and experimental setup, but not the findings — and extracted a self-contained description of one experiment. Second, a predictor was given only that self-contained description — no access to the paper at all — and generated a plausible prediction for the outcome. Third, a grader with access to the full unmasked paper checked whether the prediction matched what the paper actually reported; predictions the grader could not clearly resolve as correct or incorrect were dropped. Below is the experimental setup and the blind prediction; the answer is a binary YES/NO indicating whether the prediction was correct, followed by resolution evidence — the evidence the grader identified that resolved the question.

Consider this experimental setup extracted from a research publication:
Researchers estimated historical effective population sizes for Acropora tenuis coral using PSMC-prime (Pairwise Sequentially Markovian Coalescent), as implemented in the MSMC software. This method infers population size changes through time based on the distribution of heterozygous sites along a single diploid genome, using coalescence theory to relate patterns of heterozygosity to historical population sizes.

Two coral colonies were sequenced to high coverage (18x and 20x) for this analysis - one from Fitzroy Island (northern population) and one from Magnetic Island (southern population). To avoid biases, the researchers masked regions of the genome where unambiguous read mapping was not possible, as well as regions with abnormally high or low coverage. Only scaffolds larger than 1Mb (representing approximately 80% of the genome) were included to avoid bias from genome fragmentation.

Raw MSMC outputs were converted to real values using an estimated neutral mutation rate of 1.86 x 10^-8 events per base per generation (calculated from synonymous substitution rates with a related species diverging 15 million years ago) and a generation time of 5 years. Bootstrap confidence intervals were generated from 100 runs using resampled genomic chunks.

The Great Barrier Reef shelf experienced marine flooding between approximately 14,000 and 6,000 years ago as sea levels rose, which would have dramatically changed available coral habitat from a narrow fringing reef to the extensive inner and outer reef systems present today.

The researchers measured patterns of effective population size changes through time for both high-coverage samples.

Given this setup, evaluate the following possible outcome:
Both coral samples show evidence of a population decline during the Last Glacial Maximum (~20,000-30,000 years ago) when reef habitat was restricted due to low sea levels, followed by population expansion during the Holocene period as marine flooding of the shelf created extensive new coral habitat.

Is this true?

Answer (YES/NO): NO